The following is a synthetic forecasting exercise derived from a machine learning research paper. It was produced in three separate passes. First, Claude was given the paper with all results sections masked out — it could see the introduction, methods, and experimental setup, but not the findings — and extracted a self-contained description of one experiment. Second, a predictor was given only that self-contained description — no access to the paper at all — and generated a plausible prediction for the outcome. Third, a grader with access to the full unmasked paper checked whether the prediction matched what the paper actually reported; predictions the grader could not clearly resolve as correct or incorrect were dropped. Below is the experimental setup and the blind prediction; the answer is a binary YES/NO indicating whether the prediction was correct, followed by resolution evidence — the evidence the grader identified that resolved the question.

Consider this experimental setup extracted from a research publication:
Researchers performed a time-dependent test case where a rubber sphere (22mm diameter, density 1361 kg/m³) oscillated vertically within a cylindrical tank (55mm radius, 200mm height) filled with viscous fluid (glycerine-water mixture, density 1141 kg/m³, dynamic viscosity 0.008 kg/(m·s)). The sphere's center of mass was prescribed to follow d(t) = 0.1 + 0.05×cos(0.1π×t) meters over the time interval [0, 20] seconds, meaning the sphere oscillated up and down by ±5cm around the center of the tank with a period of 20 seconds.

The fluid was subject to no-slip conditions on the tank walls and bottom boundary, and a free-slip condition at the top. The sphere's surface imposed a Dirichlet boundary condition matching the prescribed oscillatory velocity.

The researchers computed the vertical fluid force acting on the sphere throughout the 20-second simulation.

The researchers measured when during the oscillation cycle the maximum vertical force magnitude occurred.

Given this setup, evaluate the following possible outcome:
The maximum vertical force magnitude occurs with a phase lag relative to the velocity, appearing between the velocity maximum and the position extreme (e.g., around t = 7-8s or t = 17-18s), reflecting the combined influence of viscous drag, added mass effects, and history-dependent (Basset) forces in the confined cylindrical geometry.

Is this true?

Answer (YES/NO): NO